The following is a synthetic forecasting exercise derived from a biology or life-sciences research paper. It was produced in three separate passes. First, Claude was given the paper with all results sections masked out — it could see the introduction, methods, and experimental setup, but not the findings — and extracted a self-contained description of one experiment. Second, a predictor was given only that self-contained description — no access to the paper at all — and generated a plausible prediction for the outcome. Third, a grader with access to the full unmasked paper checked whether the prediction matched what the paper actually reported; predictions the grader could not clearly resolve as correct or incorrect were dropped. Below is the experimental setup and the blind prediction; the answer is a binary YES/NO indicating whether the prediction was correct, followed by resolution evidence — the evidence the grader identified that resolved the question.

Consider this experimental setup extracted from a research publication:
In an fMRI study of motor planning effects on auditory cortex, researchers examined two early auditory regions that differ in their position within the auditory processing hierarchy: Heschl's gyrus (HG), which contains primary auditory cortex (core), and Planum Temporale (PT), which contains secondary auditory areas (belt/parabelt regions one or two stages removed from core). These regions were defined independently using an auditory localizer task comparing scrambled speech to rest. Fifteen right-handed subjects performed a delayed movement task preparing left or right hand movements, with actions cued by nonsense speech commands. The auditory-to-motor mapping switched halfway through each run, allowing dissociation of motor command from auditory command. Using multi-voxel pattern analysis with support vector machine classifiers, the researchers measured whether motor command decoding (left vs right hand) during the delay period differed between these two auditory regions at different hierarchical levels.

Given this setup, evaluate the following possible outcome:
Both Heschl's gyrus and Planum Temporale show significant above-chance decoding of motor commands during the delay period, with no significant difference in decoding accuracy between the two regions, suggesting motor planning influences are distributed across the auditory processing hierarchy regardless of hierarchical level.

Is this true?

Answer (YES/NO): NO